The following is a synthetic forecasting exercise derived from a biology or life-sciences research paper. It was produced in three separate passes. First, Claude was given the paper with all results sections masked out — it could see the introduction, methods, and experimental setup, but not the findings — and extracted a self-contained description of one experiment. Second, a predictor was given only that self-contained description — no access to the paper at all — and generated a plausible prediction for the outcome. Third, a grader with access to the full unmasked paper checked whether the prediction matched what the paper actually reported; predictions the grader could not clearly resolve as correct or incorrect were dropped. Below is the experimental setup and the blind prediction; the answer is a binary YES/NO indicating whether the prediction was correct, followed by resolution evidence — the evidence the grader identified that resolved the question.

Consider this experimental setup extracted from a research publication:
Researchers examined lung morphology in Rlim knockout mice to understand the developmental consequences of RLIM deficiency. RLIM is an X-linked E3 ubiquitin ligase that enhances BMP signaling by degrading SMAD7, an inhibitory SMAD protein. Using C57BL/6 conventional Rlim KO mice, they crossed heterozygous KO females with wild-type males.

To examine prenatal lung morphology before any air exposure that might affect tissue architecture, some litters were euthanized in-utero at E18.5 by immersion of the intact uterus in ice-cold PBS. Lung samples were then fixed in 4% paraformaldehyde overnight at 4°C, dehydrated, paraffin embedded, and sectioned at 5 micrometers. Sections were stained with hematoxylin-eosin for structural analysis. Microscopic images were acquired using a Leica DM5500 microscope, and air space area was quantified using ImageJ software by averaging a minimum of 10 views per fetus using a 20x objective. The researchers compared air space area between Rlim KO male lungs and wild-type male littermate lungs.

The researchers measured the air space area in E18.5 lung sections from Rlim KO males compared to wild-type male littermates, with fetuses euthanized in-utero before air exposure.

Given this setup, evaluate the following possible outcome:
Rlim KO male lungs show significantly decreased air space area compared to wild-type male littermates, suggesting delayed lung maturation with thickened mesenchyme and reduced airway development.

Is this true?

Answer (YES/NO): YES